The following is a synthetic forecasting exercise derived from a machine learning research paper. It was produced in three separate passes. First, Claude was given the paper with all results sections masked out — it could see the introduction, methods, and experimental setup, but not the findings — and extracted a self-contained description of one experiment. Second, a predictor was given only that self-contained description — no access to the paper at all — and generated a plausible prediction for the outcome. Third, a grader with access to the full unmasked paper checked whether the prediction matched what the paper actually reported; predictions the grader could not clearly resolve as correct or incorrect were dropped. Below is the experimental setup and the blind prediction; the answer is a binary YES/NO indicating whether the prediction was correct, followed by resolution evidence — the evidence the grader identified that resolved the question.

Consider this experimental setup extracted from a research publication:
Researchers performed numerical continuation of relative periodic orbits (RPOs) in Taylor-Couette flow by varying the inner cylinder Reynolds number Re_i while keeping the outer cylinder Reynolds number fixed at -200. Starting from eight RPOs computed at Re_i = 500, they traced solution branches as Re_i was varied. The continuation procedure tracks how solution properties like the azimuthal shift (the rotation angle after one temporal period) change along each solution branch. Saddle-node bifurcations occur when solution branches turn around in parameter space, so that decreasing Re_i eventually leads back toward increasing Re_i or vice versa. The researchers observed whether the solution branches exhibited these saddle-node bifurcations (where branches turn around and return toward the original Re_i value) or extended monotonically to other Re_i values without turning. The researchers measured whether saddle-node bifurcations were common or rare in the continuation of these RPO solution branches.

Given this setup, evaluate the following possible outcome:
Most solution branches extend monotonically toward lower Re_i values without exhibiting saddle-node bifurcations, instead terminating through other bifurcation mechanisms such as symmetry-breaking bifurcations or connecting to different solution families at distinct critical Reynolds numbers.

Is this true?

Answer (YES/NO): NO